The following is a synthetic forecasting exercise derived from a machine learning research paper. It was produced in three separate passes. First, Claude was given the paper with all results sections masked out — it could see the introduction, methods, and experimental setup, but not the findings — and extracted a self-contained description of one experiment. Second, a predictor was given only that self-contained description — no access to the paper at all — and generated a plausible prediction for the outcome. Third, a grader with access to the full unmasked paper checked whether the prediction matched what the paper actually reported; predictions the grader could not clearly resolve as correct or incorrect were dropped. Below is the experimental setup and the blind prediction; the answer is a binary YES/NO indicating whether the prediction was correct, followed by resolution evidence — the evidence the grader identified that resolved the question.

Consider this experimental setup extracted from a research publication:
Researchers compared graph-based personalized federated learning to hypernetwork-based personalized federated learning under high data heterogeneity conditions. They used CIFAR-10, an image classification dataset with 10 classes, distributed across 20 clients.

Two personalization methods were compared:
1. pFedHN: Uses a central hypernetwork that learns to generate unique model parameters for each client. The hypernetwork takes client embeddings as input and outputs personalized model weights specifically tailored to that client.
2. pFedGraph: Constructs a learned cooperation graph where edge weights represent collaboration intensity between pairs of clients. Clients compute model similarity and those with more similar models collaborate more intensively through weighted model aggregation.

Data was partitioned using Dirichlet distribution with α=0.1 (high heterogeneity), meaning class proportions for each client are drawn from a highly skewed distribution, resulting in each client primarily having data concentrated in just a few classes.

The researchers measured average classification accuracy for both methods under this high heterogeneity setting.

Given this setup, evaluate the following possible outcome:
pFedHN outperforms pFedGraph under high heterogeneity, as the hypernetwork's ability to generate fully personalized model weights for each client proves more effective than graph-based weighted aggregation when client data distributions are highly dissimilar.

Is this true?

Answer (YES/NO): NO